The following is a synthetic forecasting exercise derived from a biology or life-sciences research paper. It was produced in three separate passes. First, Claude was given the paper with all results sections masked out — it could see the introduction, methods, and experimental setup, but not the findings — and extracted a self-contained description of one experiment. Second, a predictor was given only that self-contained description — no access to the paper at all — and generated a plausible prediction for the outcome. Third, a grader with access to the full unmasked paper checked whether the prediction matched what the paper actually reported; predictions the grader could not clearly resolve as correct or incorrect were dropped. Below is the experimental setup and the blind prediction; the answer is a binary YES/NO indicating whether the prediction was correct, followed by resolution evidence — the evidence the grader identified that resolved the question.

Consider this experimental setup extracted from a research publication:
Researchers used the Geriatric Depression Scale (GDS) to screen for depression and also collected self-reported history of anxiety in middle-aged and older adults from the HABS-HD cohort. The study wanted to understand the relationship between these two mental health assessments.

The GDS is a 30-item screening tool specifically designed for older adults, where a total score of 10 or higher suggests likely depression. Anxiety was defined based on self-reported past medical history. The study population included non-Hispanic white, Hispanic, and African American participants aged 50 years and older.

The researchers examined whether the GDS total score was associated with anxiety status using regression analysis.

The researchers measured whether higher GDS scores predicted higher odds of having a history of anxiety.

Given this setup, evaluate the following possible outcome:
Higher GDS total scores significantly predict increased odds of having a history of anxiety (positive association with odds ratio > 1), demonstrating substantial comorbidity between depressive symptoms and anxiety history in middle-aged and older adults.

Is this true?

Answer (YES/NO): YES